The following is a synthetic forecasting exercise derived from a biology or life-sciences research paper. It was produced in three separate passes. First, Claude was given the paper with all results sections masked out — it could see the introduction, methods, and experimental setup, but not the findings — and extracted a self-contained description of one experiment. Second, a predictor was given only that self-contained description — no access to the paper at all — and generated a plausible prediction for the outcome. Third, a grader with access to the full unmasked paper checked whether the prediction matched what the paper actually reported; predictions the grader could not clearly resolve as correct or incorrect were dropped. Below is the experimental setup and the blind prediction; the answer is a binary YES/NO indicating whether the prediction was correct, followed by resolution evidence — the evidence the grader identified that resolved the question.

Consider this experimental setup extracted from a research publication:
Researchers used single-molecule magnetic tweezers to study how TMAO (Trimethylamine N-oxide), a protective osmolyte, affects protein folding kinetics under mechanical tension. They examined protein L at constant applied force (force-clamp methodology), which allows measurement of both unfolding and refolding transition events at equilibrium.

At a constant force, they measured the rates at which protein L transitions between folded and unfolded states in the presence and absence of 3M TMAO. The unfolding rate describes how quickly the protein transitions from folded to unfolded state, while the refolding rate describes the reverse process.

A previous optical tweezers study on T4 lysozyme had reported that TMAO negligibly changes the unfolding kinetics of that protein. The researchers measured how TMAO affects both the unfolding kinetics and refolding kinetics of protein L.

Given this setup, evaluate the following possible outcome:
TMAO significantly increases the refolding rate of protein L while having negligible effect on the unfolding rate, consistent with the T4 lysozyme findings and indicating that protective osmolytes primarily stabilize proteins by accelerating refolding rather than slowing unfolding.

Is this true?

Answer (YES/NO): NO